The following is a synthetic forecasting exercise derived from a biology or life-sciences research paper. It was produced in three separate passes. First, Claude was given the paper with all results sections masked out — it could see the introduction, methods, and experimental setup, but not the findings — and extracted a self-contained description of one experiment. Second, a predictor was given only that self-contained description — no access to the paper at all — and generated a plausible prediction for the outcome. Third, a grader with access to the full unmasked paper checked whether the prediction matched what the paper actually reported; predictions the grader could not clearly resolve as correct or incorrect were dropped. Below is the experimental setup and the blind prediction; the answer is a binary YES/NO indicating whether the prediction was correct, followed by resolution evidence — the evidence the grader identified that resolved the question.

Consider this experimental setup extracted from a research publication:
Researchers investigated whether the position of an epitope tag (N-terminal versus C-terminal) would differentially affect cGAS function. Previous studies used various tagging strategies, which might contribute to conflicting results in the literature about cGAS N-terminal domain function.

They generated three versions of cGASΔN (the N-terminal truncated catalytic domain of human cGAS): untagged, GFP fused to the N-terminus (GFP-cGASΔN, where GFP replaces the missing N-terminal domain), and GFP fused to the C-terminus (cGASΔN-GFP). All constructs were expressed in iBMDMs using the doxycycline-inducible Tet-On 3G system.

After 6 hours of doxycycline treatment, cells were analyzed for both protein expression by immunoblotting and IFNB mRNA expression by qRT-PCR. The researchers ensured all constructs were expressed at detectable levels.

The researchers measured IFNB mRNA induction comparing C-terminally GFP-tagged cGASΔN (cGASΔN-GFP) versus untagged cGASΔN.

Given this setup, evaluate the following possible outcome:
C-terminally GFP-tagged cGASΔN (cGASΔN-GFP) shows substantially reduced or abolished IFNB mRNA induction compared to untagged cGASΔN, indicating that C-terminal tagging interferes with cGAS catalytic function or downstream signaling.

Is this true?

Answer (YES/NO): NO